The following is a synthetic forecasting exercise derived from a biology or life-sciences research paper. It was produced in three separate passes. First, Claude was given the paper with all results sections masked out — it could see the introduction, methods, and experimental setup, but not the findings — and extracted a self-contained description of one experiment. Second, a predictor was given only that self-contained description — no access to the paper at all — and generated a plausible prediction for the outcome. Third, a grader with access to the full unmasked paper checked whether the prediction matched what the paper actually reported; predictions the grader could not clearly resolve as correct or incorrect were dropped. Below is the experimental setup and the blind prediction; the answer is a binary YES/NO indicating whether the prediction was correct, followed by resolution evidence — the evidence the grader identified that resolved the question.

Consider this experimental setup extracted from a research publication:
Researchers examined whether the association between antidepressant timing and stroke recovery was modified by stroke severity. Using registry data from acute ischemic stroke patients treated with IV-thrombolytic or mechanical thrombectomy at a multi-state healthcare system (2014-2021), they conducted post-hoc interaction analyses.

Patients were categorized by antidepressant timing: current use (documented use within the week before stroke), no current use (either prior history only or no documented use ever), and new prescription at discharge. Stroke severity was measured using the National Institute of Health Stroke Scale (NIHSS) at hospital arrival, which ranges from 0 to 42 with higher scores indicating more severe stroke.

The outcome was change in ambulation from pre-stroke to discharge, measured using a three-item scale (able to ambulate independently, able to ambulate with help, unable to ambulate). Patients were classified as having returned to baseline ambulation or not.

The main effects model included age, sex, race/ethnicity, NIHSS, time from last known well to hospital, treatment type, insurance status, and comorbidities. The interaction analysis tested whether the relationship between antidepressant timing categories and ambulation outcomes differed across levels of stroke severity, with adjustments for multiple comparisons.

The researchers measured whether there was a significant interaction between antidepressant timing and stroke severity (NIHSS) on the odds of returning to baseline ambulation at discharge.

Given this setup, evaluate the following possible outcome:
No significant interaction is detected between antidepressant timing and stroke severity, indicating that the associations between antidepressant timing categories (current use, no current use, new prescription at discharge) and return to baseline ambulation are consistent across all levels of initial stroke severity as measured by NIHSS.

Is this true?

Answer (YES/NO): YES